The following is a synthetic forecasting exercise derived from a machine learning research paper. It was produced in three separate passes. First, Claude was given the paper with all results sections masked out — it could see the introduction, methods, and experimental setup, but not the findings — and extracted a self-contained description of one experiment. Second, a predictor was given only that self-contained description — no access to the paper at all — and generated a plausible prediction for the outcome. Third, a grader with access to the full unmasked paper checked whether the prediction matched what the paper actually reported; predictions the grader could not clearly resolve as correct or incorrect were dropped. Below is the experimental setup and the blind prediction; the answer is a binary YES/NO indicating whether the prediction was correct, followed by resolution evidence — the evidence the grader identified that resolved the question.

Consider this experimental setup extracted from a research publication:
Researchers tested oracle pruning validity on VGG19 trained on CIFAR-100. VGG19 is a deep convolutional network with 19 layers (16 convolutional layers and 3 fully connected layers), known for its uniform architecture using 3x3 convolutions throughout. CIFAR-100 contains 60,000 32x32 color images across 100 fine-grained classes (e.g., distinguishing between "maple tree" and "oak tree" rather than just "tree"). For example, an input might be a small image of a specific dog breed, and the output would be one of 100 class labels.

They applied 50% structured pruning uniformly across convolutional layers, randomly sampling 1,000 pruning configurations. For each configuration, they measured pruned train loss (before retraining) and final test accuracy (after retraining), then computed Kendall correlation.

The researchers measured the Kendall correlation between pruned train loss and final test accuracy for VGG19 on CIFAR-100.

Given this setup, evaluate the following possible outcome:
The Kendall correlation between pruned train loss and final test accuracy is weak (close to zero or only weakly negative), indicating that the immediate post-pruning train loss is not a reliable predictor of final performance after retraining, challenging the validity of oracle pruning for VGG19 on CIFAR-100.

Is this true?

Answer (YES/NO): YES